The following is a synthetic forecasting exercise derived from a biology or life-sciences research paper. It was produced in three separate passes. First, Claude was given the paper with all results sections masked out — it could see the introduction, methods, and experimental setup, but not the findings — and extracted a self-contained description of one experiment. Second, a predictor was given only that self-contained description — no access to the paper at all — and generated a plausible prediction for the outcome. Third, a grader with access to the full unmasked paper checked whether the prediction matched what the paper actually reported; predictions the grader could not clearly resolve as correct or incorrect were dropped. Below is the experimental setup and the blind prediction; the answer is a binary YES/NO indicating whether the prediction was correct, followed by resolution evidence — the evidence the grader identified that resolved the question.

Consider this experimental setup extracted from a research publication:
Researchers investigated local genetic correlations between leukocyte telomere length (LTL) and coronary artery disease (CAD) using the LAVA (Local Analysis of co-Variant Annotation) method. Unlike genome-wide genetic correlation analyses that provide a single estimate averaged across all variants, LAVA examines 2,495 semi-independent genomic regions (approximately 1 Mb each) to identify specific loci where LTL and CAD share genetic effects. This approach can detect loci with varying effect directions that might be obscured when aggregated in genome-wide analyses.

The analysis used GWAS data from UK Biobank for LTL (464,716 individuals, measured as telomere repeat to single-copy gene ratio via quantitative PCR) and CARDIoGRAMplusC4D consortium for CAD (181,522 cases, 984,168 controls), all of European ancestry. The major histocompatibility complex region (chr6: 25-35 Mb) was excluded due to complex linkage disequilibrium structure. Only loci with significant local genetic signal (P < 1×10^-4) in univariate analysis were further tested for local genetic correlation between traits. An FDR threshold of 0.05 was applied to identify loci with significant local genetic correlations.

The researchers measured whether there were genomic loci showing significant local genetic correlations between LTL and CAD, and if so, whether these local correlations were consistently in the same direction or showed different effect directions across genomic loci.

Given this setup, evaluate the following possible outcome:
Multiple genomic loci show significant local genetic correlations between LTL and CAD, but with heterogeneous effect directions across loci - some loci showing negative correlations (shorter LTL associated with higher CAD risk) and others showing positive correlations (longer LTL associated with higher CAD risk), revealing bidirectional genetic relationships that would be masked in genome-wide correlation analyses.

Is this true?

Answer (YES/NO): NO